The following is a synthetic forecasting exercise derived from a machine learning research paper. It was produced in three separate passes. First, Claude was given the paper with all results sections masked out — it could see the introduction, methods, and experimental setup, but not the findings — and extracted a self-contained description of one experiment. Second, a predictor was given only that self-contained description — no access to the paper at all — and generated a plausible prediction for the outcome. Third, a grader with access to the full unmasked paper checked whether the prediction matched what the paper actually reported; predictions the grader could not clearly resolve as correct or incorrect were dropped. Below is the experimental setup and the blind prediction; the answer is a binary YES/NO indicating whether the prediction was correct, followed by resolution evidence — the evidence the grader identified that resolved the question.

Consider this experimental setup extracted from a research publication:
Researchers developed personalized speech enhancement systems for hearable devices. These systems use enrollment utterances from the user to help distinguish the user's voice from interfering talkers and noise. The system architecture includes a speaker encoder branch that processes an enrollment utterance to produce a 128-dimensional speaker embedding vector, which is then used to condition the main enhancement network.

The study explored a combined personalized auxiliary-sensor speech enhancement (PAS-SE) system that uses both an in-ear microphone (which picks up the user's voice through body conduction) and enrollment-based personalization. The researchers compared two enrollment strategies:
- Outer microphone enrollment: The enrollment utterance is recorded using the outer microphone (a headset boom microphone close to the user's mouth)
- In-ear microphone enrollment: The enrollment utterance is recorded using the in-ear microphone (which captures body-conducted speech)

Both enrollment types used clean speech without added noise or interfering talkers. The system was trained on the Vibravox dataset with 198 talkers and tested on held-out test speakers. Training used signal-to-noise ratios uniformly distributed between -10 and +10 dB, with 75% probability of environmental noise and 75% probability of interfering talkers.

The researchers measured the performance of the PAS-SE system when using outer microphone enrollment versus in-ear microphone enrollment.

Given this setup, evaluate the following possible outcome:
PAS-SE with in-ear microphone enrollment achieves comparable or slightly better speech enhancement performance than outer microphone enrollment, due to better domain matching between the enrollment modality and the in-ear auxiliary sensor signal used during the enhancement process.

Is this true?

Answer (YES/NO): YES